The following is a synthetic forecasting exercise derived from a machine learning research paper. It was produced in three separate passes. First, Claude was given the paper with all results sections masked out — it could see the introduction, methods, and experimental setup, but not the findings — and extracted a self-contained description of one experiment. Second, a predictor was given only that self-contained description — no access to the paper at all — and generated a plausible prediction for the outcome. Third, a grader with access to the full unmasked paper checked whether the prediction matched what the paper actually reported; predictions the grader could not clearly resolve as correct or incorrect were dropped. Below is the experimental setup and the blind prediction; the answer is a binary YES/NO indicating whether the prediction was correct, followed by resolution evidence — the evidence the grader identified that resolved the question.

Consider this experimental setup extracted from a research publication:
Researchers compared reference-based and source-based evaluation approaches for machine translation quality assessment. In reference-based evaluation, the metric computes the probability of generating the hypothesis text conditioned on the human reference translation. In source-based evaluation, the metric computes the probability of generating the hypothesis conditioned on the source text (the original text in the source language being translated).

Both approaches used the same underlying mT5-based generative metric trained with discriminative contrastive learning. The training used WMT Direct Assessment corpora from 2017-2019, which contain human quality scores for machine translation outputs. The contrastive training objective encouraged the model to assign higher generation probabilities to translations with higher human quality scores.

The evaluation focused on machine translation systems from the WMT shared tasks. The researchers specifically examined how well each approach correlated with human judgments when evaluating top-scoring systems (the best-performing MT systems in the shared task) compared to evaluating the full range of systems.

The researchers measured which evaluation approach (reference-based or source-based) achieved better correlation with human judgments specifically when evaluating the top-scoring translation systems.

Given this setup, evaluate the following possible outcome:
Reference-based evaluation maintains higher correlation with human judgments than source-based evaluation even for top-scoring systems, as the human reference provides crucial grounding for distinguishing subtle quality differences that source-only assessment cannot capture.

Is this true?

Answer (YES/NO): NO